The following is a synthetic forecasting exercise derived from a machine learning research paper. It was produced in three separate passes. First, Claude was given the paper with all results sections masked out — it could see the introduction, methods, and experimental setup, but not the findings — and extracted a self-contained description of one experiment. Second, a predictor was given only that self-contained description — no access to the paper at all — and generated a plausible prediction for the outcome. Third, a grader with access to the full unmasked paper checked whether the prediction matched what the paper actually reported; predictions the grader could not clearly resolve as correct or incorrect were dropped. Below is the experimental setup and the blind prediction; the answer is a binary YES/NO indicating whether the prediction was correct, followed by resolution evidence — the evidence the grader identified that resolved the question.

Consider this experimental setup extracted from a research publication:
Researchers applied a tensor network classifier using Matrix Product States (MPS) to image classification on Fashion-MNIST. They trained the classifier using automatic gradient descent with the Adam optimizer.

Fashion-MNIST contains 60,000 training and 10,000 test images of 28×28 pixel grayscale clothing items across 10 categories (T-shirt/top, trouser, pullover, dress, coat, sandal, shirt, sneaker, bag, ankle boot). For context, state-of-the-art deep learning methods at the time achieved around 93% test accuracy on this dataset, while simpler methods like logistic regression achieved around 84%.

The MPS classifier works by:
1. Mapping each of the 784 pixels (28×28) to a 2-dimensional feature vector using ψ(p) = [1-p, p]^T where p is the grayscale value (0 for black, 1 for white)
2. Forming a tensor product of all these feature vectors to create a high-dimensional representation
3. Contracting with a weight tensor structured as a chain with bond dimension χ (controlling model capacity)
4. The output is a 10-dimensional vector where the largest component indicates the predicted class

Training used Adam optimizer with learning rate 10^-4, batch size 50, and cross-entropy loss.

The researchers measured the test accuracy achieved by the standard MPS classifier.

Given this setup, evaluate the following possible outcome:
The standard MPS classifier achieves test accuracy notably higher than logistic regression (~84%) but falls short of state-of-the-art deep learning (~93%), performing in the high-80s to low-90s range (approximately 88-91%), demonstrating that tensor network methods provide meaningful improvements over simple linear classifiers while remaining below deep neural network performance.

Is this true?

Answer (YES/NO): NO